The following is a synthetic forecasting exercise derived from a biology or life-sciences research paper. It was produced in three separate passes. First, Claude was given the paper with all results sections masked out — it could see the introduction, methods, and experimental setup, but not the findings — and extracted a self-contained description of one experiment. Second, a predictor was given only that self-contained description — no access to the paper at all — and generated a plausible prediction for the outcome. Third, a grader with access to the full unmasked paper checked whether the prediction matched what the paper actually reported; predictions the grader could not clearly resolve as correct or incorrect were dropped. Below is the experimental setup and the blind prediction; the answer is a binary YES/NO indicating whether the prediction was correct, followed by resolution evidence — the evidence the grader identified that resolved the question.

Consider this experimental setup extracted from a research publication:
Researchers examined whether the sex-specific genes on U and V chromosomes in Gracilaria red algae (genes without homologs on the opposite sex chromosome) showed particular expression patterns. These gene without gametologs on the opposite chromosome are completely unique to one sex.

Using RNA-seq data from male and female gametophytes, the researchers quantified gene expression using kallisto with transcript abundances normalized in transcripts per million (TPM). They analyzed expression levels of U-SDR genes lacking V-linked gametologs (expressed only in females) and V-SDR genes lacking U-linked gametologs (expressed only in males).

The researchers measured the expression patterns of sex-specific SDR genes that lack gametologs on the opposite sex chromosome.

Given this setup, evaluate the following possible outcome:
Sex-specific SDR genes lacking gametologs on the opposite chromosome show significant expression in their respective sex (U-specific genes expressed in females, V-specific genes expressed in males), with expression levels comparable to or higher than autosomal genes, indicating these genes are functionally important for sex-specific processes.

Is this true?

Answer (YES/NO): NO